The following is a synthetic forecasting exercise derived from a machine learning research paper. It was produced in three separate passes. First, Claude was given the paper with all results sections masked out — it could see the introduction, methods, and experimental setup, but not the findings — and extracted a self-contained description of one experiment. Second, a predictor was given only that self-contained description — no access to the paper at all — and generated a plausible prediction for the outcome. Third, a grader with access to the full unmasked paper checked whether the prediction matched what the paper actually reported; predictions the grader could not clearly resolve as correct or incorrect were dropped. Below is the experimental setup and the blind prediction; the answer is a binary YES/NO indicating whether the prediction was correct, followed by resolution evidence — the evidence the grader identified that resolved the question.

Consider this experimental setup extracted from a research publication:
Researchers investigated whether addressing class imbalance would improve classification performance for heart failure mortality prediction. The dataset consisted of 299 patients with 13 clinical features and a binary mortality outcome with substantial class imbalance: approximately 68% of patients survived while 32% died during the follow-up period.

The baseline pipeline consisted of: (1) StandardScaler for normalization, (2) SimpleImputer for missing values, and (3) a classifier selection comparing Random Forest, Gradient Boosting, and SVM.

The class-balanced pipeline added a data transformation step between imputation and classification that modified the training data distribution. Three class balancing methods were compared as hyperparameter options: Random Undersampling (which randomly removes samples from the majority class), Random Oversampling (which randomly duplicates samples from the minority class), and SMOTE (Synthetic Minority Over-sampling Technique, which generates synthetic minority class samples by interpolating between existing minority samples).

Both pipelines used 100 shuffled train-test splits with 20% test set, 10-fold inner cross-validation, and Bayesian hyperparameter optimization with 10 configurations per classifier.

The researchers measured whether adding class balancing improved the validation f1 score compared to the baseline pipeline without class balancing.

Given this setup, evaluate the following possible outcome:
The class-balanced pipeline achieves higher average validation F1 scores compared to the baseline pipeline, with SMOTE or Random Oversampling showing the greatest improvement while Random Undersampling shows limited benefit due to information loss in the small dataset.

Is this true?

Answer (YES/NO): NO